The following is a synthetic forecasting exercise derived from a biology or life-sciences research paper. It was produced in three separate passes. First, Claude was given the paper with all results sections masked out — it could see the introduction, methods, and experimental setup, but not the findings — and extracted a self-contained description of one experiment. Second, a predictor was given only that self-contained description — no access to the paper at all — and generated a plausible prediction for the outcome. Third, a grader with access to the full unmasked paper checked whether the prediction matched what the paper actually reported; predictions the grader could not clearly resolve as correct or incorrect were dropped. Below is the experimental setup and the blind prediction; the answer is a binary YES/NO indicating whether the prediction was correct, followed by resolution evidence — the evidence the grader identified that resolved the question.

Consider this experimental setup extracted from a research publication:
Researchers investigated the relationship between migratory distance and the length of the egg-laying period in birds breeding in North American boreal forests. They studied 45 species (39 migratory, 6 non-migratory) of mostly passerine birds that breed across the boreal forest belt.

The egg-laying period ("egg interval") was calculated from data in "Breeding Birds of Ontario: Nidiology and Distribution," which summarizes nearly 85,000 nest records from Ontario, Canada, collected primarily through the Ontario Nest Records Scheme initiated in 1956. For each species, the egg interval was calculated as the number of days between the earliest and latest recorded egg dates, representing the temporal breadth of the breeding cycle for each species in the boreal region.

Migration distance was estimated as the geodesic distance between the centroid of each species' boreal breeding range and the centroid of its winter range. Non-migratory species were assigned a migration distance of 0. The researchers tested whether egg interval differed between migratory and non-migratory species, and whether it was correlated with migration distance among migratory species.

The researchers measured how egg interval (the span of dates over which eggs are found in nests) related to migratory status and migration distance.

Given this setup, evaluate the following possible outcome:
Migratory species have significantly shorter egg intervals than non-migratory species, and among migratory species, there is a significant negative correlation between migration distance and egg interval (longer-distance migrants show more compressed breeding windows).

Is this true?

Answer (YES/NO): NO